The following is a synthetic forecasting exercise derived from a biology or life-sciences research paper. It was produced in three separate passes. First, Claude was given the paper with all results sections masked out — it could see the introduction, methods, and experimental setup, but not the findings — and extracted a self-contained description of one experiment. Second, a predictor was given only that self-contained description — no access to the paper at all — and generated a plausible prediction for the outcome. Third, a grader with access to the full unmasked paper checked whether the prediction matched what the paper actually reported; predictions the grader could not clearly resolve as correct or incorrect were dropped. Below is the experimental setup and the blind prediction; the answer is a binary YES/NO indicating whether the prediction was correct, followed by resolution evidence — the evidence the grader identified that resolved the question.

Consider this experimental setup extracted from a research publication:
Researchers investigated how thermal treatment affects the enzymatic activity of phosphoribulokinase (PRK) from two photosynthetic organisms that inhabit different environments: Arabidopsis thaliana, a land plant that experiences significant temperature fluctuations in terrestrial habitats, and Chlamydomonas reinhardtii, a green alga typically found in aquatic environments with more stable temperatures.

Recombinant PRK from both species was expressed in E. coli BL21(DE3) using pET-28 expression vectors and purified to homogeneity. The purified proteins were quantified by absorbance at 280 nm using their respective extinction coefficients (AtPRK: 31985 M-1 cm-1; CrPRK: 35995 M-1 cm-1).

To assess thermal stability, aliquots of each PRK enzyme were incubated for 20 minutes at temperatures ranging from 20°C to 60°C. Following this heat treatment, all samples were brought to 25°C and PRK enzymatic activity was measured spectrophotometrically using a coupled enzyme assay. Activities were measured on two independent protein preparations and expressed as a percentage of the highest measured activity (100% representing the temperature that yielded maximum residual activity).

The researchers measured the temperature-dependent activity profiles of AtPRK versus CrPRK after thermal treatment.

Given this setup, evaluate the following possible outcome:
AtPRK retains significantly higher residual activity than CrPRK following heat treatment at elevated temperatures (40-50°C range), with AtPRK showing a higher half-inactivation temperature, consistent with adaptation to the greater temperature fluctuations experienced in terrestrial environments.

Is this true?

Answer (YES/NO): NO